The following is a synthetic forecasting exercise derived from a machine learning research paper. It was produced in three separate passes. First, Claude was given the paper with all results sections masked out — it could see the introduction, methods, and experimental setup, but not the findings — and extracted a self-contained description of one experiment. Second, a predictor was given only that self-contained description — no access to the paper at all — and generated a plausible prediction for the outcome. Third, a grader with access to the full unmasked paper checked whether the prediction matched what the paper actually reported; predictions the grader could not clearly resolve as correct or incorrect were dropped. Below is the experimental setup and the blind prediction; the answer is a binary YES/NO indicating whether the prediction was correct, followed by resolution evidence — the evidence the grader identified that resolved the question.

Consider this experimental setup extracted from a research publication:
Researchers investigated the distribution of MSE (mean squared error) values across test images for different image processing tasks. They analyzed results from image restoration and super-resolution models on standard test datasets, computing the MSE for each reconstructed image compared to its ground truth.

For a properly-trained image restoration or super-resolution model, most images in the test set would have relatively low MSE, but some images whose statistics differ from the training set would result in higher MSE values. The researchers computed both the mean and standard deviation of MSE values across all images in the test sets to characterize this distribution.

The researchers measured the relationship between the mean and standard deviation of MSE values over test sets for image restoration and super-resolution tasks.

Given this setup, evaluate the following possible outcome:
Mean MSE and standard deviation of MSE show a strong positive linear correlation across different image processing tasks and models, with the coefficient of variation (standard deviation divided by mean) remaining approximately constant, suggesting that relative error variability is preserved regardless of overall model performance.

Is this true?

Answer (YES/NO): NO